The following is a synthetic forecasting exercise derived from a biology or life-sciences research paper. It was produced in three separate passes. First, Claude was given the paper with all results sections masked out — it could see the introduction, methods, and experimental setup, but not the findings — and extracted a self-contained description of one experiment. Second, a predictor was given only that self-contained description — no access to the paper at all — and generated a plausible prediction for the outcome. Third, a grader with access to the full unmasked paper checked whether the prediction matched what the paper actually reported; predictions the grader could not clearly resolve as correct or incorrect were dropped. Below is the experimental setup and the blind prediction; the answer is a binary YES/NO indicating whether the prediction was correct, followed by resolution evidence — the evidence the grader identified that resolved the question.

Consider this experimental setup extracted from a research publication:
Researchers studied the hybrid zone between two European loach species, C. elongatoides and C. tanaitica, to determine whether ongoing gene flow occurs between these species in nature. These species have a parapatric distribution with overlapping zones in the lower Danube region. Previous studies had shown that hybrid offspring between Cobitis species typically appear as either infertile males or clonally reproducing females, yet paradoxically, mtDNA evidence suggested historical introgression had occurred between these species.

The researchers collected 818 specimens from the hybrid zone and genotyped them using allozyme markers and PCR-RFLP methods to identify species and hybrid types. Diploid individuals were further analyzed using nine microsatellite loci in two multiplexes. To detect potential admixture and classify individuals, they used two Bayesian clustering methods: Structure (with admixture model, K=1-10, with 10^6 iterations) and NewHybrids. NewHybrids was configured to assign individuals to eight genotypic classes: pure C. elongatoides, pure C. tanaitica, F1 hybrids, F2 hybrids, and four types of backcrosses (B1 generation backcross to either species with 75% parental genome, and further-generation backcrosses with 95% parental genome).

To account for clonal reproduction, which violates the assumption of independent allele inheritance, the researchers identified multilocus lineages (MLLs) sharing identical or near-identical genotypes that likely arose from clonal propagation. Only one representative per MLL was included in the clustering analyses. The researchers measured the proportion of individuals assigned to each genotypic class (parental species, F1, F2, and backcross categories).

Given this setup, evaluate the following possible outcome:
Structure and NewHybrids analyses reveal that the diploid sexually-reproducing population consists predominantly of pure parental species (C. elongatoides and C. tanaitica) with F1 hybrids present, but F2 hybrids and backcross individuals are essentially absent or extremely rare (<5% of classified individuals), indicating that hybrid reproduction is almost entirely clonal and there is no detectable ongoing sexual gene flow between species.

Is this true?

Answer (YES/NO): YES